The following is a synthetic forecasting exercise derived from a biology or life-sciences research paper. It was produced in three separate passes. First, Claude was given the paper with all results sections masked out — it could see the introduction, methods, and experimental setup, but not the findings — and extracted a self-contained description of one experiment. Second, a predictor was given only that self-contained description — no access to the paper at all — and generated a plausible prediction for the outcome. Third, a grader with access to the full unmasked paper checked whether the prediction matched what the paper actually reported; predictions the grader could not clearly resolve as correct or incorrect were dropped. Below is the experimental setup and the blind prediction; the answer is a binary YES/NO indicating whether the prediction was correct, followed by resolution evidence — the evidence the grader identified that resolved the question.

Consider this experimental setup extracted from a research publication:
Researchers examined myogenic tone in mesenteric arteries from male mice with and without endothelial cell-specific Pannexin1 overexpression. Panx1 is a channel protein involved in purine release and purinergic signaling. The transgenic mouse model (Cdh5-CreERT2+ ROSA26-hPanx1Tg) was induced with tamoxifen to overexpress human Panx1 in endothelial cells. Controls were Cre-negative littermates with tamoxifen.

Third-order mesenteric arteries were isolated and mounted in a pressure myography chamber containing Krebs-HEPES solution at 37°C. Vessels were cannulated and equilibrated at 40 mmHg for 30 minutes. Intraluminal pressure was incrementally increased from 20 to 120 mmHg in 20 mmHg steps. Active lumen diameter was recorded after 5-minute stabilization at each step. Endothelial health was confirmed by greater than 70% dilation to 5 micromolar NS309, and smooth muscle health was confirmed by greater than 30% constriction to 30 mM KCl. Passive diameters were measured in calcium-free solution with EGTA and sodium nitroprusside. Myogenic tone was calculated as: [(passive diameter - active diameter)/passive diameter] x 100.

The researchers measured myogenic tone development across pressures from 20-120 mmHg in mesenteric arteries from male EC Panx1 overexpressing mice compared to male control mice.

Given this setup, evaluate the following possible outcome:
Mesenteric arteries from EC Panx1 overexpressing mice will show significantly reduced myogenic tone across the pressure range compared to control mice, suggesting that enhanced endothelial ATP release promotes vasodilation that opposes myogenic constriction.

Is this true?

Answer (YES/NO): NO